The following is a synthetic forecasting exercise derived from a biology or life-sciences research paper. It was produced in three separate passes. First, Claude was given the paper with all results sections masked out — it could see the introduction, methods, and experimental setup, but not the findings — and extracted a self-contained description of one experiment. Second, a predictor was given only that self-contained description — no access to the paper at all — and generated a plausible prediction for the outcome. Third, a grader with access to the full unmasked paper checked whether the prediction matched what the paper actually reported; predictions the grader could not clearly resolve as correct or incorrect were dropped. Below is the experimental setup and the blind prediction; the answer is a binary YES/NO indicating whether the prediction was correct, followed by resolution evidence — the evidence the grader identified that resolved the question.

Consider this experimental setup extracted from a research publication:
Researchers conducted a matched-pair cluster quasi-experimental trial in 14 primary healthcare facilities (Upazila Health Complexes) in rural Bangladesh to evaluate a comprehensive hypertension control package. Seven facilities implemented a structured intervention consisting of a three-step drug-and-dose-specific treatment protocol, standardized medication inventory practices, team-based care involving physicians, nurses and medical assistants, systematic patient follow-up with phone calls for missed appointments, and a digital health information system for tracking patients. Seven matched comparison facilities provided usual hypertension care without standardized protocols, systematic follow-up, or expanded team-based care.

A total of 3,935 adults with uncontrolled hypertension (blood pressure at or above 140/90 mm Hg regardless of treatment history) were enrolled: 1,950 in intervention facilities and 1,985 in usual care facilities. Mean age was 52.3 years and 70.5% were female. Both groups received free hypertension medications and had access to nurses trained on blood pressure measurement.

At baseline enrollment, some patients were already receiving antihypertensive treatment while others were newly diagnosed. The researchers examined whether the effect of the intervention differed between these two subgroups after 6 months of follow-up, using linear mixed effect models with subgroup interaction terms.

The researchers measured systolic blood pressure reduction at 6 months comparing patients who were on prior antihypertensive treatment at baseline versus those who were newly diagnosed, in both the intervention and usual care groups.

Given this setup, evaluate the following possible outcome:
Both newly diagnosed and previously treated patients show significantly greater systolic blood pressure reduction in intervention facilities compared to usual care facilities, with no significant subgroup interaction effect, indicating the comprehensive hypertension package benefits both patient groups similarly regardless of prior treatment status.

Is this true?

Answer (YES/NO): NO